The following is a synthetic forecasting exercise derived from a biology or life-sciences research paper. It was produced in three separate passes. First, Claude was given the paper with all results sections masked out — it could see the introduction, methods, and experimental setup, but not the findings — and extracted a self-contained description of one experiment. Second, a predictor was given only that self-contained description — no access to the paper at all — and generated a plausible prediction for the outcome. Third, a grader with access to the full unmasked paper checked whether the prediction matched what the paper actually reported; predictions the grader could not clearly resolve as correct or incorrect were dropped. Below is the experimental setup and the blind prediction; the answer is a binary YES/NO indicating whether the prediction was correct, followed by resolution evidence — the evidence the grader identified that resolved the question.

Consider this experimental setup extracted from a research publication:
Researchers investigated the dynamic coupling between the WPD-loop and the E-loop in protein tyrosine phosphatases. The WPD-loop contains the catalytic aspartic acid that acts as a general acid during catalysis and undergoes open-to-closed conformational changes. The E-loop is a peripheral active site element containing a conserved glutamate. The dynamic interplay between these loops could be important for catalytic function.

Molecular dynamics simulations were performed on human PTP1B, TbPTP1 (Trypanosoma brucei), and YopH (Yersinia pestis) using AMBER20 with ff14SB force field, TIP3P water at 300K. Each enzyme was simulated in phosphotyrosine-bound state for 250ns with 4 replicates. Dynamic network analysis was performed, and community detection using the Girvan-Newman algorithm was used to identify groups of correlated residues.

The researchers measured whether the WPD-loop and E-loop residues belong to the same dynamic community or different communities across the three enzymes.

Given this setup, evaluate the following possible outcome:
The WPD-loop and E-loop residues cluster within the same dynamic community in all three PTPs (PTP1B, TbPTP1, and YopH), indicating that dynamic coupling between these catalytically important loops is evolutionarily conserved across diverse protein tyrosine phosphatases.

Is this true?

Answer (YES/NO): NO